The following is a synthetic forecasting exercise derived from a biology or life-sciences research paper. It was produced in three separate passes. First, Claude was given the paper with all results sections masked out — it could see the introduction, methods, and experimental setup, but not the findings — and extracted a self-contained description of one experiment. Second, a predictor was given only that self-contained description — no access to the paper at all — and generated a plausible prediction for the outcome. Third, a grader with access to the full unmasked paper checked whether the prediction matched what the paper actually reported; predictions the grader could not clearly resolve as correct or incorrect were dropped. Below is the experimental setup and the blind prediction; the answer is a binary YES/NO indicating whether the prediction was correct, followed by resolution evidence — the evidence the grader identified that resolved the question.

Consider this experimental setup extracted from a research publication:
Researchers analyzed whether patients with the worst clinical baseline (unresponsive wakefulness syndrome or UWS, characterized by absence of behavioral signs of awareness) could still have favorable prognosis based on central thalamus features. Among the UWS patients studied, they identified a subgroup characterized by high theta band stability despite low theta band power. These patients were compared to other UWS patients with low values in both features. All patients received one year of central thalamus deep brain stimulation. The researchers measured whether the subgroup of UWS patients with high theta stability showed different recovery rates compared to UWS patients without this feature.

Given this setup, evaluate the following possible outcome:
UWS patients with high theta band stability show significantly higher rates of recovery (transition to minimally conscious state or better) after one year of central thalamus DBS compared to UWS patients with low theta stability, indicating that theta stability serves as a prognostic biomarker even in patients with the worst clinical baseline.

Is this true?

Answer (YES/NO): YES